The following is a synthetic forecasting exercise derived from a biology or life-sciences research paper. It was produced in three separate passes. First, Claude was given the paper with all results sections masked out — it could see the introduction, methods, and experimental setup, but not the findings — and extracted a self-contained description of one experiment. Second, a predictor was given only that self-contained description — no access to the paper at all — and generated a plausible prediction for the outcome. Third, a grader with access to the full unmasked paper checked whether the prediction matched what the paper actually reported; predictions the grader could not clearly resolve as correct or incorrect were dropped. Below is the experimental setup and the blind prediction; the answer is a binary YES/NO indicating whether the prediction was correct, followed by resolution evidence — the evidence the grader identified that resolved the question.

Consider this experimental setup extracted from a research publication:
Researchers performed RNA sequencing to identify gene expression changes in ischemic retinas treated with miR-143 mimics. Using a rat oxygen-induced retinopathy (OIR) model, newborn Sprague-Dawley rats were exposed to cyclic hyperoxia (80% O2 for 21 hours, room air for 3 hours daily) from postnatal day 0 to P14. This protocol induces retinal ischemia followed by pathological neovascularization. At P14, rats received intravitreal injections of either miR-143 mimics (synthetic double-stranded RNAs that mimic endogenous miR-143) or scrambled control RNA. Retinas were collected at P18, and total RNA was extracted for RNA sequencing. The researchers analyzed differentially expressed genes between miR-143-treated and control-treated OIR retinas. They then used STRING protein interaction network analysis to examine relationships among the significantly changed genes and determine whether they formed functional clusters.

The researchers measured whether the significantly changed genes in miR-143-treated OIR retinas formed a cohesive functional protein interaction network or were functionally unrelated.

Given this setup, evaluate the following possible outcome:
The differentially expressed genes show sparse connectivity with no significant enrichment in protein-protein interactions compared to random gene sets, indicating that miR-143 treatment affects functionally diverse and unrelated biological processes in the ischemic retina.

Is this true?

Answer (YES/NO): NO